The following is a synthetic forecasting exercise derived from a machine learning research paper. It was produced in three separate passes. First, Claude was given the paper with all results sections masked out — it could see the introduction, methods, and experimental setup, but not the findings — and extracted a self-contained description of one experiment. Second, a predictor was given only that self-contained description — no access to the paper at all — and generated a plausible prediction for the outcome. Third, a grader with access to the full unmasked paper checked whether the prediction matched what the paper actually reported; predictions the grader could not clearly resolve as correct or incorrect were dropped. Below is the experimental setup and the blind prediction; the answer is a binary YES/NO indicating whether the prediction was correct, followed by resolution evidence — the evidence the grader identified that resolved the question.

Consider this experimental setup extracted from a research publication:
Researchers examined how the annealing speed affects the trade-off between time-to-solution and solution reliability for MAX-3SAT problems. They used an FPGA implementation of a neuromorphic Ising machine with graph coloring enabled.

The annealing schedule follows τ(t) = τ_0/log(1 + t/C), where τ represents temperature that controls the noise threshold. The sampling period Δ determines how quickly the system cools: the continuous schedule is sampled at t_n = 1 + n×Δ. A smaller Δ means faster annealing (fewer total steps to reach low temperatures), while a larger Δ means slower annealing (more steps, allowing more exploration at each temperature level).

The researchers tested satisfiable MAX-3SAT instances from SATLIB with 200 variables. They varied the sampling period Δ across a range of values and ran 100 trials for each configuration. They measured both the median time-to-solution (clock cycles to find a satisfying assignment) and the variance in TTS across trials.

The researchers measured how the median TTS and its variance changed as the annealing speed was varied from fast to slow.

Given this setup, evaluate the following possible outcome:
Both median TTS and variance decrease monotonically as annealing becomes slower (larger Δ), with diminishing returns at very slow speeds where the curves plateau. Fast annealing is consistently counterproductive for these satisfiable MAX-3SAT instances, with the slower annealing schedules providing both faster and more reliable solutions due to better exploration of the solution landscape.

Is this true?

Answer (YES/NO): NO